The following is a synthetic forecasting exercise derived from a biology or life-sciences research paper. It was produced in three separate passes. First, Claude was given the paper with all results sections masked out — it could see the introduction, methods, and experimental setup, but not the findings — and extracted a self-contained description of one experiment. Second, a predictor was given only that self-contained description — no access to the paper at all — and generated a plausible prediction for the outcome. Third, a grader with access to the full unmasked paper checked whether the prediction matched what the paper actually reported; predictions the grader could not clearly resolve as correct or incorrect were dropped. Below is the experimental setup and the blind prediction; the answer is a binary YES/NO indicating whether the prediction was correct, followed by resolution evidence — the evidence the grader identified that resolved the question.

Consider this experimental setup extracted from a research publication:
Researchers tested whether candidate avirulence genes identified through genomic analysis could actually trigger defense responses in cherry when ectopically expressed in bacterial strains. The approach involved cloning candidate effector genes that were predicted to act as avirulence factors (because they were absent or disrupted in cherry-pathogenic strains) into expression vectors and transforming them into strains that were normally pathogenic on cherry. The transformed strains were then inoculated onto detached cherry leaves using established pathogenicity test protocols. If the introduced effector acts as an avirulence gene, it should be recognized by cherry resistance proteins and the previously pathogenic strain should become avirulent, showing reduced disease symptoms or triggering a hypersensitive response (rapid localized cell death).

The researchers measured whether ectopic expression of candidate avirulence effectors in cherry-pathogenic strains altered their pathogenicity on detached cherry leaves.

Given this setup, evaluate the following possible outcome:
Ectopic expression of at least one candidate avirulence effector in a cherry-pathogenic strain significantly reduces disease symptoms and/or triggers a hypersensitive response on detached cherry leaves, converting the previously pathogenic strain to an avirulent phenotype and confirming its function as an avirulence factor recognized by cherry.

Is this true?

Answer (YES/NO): YES